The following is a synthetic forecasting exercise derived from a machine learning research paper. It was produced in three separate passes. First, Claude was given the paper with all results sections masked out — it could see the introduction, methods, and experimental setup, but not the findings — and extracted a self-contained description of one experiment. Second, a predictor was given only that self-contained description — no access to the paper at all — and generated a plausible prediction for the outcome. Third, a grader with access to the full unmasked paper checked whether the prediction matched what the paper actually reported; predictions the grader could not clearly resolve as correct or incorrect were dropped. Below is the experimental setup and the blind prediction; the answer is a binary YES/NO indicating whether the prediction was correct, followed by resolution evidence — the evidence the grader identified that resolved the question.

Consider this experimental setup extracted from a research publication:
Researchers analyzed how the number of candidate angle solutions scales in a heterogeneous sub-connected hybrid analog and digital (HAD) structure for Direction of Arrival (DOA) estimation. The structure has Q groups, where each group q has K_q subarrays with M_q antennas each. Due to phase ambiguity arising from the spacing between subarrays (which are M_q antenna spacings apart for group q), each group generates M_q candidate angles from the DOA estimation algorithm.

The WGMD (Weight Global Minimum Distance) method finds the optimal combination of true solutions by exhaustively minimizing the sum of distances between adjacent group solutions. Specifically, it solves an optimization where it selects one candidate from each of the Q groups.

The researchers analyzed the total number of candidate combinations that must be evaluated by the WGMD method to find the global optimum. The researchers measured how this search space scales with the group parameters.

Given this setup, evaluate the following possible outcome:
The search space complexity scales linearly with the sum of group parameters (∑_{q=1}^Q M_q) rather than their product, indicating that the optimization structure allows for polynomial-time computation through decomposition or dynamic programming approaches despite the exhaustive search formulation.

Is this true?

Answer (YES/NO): NO